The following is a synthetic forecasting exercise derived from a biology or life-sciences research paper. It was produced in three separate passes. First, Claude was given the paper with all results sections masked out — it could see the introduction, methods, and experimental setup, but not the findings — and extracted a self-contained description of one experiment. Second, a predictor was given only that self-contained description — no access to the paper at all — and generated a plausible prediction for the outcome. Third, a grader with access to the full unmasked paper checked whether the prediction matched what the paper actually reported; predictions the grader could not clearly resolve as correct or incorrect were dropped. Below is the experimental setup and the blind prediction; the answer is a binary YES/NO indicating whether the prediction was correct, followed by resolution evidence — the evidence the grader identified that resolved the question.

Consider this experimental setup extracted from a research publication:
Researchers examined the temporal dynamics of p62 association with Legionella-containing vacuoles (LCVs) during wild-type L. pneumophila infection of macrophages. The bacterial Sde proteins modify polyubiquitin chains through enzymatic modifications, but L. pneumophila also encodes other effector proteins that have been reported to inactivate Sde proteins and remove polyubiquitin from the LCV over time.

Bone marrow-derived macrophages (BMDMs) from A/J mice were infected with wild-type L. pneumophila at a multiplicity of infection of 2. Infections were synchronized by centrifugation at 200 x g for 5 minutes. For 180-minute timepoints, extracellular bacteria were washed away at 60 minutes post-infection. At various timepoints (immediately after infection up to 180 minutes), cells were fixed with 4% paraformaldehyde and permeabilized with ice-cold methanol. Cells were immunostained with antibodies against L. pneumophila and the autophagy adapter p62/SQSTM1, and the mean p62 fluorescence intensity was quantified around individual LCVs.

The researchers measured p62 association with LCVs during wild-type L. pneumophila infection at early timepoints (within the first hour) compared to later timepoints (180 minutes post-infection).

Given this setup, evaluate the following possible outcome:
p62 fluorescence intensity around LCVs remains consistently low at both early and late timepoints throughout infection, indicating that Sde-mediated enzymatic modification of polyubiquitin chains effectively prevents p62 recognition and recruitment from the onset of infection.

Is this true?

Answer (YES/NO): NO